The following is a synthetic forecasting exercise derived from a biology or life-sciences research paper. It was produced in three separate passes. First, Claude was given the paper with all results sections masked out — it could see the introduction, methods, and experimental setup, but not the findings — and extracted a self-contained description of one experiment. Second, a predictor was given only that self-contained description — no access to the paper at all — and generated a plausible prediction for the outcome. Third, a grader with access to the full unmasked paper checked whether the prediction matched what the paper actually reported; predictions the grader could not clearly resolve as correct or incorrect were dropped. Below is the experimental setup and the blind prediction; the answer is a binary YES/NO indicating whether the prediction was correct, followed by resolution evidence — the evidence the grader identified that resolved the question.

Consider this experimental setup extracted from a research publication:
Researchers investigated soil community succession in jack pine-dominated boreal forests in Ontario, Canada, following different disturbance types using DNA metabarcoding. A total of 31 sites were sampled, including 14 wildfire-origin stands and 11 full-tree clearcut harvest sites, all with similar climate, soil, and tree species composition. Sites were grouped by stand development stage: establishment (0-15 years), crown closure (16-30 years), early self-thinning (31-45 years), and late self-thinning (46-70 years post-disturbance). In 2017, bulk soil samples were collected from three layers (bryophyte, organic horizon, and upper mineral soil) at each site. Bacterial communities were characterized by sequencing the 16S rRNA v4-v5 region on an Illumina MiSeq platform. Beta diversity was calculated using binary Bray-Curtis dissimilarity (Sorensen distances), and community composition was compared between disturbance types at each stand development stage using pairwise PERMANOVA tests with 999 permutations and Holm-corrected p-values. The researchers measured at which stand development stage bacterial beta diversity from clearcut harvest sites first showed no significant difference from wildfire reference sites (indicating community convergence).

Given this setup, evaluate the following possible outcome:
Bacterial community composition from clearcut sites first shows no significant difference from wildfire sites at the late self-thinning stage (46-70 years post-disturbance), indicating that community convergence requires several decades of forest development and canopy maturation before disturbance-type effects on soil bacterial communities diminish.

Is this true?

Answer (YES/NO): NO